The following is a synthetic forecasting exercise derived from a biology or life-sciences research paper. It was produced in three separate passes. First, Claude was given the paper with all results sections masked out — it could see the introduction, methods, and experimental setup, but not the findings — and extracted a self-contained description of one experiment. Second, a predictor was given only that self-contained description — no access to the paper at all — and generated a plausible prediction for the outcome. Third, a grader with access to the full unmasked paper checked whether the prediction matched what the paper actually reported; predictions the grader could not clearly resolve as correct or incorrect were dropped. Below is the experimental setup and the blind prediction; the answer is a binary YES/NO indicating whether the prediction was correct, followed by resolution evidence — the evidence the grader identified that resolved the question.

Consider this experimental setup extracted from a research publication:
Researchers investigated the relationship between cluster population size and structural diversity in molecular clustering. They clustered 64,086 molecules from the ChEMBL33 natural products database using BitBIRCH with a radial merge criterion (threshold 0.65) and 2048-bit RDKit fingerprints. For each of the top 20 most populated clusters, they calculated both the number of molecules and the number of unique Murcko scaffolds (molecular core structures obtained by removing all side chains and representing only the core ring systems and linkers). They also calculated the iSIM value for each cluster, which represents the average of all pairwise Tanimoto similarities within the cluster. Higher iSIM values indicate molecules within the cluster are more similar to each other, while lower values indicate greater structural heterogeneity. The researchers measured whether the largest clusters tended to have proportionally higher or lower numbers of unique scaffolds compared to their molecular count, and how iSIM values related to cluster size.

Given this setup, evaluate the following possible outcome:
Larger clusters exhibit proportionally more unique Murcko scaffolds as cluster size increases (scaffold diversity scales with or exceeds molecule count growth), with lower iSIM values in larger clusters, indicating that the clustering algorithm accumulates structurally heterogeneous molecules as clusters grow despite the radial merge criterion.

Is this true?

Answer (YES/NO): YES